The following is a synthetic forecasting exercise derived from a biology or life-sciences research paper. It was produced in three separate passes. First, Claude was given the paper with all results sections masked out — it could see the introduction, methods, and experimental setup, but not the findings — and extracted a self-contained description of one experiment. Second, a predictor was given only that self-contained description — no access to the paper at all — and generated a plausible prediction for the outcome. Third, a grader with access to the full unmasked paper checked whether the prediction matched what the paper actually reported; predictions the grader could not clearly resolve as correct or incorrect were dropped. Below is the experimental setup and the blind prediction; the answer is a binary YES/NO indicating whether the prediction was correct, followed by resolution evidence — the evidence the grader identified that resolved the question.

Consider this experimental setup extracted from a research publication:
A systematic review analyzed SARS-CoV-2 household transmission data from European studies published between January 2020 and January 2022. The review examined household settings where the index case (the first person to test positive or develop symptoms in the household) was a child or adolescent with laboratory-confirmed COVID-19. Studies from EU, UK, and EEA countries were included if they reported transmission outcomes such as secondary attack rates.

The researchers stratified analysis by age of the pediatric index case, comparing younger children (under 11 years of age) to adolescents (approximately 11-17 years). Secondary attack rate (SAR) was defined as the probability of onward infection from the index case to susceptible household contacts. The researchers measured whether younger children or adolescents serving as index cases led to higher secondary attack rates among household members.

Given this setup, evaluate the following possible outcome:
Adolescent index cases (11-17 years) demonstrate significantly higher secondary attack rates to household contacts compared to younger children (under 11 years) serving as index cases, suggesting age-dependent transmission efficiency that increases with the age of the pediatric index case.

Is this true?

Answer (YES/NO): NO